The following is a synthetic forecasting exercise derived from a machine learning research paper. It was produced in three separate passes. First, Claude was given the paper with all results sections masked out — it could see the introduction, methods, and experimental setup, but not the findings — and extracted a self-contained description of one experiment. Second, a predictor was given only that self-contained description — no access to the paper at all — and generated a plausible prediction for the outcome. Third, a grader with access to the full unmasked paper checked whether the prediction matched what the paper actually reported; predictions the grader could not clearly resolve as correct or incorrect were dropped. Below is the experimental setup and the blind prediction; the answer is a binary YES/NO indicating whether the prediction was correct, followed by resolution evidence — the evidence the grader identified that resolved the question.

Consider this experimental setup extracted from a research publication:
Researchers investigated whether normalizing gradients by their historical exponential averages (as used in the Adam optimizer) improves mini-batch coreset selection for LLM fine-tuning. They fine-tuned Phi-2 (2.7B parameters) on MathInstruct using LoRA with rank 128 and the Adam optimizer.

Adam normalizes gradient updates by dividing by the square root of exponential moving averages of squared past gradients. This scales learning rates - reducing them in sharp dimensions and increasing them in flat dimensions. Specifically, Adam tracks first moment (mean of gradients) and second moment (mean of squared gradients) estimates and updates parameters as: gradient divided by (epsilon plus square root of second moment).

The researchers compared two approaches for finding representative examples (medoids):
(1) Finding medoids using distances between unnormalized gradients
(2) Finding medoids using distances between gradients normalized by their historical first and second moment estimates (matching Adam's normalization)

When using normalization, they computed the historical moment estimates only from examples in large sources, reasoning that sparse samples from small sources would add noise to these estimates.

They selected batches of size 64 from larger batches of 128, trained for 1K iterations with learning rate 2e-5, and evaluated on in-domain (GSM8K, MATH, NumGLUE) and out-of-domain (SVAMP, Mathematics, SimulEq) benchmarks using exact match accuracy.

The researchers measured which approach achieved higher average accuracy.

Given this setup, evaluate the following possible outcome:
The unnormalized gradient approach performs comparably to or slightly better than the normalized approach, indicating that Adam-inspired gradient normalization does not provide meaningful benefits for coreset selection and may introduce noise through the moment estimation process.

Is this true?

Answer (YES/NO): NO